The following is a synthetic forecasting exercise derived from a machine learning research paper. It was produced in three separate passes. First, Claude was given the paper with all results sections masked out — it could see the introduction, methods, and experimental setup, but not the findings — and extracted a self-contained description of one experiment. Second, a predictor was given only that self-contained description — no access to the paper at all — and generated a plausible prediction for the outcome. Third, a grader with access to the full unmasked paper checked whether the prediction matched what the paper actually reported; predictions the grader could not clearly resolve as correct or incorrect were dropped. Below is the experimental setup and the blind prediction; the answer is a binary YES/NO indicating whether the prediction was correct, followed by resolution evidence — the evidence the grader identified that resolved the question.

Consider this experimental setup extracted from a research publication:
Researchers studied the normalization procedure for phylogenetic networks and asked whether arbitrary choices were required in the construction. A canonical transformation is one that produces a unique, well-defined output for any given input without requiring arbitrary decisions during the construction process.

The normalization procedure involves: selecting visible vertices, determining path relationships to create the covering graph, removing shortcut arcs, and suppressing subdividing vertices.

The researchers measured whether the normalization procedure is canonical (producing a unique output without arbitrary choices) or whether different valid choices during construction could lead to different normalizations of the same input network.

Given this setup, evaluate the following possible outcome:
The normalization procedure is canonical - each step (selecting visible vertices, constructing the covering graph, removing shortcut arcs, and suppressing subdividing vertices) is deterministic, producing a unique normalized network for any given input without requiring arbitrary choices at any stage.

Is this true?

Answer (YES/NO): YES